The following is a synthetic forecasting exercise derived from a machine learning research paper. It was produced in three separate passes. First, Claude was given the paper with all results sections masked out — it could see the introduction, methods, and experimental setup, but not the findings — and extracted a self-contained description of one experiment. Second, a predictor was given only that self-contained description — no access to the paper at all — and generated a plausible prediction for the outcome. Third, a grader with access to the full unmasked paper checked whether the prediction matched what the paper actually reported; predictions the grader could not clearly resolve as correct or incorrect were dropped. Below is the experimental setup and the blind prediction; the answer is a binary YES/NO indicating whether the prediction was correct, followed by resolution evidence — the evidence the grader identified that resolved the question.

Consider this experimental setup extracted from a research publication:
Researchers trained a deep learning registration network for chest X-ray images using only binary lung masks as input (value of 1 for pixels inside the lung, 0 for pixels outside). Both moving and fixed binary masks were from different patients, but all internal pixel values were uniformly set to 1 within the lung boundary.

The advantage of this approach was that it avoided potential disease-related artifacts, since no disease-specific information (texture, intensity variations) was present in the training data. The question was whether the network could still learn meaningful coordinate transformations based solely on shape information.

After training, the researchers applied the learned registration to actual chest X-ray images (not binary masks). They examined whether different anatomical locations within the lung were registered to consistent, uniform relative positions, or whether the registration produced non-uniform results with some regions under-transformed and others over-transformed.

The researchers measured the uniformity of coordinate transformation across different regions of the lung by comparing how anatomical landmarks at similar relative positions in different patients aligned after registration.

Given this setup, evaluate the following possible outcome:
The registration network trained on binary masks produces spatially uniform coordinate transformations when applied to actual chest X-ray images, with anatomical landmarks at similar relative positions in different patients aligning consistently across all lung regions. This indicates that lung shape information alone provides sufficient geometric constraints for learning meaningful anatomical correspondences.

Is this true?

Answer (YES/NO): NO